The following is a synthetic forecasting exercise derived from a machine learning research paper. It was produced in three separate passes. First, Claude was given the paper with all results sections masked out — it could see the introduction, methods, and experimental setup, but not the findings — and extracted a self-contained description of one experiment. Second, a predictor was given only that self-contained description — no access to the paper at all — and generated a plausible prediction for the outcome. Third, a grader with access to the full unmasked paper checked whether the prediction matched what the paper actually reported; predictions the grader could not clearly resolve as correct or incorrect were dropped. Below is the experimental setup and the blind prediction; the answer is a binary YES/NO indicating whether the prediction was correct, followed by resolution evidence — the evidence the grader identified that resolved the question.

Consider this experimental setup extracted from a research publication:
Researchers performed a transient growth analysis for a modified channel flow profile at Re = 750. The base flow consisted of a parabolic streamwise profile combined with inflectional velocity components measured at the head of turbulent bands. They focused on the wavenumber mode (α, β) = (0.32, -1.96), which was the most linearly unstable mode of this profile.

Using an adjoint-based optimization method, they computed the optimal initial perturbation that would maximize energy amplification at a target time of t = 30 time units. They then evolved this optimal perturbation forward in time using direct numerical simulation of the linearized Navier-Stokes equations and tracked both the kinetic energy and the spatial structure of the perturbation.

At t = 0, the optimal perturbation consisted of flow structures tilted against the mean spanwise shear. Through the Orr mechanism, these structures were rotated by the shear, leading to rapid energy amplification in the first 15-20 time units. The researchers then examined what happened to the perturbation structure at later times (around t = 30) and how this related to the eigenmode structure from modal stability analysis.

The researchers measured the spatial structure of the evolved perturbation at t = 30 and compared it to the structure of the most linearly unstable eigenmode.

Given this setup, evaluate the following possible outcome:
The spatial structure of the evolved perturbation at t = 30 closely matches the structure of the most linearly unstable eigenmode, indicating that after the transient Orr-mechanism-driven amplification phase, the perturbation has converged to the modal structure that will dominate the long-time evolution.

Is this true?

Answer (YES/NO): YES